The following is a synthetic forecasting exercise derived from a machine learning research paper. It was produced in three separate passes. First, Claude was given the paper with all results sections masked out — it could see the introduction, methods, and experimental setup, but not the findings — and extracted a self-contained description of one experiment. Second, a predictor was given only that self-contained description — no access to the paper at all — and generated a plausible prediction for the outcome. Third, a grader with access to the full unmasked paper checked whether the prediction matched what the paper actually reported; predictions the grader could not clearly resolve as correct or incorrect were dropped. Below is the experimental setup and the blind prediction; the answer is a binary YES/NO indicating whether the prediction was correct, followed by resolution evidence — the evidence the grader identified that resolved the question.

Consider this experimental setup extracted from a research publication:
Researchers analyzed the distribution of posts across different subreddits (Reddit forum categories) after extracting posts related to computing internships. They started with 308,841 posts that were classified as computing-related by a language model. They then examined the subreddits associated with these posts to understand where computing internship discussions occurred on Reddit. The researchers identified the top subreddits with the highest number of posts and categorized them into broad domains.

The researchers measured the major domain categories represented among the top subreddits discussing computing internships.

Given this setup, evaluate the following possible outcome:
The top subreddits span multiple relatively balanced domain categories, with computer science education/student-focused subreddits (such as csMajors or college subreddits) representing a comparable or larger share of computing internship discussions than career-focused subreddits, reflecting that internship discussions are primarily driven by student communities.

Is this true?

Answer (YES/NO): NO